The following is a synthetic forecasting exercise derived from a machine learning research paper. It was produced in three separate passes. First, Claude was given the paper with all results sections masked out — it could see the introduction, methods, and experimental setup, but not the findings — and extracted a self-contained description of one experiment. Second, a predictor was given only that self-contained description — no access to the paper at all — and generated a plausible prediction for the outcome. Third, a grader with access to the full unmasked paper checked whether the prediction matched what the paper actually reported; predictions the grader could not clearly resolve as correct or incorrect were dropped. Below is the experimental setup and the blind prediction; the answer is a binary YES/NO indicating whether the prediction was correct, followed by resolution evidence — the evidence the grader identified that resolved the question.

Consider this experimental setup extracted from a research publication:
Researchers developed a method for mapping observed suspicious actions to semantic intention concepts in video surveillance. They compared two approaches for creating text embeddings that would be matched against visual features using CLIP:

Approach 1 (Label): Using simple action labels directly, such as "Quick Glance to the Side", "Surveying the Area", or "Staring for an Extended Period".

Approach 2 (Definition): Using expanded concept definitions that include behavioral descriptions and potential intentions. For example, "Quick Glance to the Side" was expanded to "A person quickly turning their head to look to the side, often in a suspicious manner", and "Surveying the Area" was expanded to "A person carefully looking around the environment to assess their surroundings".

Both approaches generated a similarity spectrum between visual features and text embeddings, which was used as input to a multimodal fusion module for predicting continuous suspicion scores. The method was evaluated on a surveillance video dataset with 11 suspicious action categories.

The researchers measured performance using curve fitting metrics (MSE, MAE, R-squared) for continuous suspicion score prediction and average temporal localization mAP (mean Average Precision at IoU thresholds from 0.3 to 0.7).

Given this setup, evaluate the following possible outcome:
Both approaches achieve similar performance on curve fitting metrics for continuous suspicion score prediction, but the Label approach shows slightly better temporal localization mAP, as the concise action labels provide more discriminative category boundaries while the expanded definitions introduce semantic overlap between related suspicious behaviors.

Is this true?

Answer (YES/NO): NO